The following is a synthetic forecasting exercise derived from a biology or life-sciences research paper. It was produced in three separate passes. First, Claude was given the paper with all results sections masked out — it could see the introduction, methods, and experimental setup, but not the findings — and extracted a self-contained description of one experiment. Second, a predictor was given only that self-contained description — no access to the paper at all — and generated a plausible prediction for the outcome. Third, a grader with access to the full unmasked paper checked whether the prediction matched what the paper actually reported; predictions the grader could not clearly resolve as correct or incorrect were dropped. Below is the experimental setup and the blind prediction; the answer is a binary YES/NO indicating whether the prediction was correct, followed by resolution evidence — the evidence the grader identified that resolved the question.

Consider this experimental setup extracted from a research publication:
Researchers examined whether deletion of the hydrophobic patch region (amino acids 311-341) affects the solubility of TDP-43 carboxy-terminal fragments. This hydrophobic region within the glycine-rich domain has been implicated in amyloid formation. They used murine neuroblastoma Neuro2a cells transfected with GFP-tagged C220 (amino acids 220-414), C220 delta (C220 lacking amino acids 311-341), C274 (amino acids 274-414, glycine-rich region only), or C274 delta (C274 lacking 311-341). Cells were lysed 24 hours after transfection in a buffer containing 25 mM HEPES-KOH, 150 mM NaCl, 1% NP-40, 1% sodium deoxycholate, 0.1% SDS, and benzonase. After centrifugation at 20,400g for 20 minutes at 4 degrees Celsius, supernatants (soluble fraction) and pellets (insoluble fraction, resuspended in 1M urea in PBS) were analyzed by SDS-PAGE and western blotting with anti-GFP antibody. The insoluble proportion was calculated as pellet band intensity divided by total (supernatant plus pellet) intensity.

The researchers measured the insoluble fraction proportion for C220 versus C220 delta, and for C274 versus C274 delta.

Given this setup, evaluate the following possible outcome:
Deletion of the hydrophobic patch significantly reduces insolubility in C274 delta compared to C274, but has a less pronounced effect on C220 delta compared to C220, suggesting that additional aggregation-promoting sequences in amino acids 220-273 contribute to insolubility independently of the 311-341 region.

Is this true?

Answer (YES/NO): YES